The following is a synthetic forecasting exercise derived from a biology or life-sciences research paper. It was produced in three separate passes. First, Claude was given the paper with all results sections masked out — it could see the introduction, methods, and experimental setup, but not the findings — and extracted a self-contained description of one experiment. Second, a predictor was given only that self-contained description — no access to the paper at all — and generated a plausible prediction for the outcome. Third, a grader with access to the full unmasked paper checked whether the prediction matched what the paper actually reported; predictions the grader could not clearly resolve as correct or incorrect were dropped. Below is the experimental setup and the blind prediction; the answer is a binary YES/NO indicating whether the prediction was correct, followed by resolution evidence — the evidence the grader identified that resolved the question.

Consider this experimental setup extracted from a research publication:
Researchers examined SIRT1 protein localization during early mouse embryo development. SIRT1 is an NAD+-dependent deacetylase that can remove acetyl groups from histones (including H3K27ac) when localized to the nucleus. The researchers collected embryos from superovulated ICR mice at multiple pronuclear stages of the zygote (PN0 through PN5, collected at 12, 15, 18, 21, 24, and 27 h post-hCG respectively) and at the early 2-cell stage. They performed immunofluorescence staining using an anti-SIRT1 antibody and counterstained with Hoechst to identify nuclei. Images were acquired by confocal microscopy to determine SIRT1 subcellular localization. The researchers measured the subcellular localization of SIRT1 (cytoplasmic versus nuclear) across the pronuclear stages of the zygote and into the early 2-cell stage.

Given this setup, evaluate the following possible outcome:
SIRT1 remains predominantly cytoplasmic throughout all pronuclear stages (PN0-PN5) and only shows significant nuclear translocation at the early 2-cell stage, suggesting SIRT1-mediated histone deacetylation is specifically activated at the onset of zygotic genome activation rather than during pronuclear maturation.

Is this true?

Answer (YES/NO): NO